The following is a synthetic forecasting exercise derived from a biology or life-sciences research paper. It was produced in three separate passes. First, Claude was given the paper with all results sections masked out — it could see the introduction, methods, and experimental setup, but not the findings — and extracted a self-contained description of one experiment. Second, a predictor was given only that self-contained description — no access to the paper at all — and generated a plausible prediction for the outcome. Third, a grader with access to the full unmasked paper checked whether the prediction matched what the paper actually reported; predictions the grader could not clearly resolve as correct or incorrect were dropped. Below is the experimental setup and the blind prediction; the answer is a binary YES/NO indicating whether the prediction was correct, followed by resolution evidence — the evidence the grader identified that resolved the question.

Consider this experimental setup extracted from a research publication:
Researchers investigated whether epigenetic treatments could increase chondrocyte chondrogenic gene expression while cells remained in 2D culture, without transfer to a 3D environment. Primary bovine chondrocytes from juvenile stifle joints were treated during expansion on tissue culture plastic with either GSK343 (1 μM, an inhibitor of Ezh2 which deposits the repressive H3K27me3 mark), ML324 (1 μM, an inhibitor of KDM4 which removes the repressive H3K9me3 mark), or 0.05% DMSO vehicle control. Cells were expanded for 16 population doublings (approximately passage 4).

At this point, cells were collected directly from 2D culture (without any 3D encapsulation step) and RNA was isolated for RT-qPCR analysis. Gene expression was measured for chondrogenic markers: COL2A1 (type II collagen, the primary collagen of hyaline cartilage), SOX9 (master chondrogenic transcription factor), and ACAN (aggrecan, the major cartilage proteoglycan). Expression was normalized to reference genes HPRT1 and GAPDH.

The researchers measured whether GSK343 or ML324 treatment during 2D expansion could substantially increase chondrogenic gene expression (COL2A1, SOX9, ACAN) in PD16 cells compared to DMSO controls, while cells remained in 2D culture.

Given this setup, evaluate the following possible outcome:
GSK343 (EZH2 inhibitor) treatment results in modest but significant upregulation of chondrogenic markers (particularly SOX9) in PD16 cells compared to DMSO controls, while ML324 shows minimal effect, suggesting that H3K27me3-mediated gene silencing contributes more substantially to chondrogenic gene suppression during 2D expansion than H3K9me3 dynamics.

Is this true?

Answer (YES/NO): NO